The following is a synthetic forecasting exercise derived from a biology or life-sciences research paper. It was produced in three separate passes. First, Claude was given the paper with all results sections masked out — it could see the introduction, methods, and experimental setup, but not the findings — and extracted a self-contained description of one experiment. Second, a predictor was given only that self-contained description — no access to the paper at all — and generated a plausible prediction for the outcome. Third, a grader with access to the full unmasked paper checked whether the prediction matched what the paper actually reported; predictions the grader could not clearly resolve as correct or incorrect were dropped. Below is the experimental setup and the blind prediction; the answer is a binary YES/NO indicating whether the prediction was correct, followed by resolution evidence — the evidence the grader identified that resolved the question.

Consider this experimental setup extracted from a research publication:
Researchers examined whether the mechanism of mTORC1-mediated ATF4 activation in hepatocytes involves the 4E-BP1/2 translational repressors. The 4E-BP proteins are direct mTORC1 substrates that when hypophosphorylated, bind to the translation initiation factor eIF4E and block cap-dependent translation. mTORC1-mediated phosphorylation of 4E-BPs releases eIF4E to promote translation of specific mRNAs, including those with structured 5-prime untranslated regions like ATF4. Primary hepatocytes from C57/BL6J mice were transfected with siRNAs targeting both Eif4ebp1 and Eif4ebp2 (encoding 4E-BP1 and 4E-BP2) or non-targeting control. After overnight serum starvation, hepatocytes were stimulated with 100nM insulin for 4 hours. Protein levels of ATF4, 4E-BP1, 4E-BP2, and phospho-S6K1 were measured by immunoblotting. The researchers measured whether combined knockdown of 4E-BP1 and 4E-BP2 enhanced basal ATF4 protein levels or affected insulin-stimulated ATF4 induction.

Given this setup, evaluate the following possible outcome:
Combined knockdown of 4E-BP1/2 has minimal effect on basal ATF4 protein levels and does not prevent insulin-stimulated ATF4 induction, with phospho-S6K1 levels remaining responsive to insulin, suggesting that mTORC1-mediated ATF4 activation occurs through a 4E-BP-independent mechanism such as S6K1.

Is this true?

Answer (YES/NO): NO